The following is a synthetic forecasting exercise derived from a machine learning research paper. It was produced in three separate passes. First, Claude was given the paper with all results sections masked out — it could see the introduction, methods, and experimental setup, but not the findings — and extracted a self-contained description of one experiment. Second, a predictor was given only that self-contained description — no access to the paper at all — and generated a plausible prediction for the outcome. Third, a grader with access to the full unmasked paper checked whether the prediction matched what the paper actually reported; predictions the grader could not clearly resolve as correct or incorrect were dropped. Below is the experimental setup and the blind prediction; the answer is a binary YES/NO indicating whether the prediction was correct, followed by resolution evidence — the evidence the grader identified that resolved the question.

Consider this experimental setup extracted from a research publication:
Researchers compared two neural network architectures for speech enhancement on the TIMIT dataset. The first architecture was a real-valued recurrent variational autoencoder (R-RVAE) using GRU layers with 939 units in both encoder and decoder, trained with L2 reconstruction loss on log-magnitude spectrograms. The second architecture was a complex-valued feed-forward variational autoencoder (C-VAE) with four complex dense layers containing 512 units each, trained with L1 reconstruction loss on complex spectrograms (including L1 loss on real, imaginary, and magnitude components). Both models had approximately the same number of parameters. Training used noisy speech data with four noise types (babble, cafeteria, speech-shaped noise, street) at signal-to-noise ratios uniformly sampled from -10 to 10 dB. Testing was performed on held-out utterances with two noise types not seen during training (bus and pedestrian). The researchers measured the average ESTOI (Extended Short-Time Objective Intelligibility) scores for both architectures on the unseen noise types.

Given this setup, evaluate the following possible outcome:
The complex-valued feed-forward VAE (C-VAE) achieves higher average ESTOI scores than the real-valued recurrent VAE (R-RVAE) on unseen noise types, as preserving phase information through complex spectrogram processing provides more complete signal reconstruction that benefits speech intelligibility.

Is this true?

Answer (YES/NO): NO